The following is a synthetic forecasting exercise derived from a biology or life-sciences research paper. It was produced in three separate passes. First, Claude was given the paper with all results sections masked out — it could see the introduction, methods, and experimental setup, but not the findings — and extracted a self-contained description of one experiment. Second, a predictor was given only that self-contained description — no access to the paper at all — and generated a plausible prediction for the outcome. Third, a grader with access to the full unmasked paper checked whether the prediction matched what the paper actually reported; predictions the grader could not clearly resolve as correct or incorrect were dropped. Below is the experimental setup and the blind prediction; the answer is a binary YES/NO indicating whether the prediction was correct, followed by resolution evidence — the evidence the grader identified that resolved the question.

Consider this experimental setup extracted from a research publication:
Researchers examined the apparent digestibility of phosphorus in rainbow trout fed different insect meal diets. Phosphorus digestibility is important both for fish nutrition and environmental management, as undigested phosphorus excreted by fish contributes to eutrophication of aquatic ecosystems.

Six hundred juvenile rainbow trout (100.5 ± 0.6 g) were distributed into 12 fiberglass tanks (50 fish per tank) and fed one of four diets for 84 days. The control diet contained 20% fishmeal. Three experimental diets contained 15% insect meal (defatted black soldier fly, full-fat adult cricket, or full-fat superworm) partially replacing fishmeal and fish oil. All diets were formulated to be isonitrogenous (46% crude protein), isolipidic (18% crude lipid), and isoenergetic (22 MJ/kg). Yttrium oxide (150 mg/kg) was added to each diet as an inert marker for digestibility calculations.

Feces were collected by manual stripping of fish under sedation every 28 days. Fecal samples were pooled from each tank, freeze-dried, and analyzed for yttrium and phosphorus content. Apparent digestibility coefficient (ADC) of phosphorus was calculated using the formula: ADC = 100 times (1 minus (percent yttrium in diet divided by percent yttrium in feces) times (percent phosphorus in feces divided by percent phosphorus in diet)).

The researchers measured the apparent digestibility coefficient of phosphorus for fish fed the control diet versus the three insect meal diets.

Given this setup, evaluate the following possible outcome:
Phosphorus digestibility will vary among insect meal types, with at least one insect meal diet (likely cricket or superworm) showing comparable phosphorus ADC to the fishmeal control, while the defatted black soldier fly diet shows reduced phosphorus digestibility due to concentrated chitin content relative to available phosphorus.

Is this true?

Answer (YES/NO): NO